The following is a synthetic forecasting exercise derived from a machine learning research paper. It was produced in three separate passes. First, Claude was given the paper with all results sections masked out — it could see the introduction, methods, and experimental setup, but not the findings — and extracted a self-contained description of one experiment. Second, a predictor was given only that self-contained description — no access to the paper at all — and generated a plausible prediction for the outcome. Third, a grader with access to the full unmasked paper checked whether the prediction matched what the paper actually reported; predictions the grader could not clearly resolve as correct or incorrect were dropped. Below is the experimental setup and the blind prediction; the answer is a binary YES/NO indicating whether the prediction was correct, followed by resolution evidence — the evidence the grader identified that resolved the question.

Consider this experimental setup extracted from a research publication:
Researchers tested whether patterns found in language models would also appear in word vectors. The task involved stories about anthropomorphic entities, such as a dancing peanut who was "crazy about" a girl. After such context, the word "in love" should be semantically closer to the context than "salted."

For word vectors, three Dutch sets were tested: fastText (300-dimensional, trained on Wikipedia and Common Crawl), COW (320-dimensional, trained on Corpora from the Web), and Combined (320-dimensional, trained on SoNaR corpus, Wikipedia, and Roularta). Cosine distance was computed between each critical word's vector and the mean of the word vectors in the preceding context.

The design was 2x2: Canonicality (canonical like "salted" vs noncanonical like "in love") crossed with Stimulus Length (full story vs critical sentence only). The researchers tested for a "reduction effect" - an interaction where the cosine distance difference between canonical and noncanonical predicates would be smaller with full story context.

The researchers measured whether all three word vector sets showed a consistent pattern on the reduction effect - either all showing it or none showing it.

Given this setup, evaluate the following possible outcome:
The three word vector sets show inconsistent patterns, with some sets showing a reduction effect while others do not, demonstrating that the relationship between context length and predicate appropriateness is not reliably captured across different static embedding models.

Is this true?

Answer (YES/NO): NO